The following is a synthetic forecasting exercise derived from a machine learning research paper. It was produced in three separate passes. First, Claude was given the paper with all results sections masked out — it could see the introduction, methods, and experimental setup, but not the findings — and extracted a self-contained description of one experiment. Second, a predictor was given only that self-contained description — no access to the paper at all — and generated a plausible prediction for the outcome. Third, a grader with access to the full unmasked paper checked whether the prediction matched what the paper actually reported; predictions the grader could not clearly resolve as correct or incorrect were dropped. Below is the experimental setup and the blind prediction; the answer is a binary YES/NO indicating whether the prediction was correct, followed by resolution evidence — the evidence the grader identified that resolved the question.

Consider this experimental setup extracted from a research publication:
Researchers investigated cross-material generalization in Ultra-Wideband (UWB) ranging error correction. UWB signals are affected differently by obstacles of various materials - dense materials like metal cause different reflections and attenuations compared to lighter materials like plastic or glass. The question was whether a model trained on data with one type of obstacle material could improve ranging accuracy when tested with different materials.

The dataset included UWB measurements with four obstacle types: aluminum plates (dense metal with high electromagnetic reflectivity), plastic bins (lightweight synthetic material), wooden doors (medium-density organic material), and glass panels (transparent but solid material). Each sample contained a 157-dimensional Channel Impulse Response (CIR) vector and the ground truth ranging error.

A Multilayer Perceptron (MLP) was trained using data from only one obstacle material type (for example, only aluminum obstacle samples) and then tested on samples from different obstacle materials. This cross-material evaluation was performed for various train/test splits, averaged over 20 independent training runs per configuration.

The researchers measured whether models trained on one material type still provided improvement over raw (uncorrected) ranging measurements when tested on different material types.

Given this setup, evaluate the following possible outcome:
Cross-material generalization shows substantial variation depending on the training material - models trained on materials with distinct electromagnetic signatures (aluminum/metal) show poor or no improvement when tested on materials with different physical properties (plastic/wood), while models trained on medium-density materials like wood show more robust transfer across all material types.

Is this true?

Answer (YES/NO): NO